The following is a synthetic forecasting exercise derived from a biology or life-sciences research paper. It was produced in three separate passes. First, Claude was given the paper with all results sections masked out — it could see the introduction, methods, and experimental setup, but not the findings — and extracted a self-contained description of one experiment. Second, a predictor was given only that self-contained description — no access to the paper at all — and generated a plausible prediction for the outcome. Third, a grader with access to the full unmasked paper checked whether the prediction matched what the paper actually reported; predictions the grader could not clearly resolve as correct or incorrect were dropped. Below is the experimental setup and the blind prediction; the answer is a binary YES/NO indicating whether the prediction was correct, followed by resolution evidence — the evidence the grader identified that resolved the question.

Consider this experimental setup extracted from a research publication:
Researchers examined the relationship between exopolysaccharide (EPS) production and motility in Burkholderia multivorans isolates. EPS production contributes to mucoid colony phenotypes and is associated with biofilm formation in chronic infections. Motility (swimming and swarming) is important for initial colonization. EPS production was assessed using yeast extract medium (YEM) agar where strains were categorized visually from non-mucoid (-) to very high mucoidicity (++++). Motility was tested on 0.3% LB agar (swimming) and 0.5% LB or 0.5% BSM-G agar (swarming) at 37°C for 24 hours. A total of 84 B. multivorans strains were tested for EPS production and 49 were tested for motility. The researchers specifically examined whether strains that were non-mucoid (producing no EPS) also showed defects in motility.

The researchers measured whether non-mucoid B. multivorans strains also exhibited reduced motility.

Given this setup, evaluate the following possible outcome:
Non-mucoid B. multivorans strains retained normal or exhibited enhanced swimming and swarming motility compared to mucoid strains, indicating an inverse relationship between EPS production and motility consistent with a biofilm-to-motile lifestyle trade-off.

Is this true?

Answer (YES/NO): NO